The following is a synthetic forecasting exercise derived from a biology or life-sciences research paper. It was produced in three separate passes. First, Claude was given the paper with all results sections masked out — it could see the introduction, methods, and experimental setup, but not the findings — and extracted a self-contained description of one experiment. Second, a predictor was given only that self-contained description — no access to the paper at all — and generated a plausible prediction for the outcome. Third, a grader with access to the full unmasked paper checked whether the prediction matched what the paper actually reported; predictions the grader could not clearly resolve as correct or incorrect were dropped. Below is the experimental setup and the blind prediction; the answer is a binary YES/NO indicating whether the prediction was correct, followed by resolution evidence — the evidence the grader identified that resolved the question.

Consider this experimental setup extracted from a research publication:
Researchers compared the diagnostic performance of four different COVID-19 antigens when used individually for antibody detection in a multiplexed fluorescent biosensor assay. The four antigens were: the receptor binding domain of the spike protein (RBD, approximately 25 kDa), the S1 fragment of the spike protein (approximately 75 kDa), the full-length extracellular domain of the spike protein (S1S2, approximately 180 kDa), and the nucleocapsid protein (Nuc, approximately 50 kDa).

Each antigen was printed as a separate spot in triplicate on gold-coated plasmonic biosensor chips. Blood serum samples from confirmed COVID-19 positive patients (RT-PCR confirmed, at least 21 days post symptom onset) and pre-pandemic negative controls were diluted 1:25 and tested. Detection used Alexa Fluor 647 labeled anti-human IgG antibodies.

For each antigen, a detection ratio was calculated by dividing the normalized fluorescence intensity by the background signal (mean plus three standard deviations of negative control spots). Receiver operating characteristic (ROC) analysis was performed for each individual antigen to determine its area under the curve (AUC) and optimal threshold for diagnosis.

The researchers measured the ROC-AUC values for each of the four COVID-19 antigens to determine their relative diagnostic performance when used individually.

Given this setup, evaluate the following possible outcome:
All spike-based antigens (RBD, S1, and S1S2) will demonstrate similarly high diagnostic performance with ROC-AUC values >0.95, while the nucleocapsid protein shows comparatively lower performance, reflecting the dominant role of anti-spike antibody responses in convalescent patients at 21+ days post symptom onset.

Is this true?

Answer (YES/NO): NO